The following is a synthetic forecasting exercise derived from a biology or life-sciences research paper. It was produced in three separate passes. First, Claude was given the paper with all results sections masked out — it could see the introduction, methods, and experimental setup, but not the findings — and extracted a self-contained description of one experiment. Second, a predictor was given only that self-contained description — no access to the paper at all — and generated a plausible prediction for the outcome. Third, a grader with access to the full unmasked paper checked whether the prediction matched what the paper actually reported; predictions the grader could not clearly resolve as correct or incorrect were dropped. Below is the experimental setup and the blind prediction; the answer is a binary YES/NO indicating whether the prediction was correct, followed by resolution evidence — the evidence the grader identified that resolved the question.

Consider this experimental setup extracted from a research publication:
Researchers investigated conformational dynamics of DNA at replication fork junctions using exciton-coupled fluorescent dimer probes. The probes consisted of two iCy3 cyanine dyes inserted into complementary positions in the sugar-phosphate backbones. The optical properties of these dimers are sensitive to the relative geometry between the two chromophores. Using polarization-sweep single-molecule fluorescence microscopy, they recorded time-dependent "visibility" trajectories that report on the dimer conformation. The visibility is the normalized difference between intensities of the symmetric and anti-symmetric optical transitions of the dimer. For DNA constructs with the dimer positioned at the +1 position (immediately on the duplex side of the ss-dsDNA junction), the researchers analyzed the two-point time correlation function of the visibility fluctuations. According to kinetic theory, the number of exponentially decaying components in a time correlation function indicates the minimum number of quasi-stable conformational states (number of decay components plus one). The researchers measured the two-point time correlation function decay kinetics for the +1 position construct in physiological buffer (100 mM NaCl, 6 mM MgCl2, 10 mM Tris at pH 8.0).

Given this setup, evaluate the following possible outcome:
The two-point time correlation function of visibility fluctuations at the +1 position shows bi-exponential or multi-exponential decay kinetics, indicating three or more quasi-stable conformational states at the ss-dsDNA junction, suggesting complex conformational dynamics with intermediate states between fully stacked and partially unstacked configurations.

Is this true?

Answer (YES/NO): YES